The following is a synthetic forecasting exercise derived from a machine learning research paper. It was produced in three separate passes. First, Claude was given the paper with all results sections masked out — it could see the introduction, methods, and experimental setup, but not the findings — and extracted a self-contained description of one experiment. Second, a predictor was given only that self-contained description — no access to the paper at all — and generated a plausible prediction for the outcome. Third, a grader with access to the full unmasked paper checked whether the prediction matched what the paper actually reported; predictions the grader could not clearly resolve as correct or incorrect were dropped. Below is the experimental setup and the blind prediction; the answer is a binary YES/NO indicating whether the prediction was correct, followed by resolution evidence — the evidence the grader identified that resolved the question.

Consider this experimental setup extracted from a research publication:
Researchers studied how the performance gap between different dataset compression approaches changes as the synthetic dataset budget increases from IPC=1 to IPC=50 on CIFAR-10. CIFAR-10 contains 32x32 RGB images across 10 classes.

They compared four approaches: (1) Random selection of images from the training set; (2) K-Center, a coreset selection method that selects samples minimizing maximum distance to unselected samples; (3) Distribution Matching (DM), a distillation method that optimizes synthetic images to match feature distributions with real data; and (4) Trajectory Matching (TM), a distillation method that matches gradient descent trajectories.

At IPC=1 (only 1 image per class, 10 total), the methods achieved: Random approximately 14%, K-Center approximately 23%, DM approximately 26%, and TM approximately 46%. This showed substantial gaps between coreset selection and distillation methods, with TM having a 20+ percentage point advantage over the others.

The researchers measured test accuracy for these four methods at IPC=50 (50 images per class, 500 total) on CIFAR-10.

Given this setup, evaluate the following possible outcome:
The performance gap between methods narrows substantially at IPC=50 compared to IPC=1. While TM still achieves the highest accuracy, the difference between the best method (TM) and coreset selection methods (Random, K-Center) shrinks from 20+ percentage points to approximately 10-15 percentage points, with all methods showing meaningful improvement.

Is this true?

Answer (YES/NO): NO